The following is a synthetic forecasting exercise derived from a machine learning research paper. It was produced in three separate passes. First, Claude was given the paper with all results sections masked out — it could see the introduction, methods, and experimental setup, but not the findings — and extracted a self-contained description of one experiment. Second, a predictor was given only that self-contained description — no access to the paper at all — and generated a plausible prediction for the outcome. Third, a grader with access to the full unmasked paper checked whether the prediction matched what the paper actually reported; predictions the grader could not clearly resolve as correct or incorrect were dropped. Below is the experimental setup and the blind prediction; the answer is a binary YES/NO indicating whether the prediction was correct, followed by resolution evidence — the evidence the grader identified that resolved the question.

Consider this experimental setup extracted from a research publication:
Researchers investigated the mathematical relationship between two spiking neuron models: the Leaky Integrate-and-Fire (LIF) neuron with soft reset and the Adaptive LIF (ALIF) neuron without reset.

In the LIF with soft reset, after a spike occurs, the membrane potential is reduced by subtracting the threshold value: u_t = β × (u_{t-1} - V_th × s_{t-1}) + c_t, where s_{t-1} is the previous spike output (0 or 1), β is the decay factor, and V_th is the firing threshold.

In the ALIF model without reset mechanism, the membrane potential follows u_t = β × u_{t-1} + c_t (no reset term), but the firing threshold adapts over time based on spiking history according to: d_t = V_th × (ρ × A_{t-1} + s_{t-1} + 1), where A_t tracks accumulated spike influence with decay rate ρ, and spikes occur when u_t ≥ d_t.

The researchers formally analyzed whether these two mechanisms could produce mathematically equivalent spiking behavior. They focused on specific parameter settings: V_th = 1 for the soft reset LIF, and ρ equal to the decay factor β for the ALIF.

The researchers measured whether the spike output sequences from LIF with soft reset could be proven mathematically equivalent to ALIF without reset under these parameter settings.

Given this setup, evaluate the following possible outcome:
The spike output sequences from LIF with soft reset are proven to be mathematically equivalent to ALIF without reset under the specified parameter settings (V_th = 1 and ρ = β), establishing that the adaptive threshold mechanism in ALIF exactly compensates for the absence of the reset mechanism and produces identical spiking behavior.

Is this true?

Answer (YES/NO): NO